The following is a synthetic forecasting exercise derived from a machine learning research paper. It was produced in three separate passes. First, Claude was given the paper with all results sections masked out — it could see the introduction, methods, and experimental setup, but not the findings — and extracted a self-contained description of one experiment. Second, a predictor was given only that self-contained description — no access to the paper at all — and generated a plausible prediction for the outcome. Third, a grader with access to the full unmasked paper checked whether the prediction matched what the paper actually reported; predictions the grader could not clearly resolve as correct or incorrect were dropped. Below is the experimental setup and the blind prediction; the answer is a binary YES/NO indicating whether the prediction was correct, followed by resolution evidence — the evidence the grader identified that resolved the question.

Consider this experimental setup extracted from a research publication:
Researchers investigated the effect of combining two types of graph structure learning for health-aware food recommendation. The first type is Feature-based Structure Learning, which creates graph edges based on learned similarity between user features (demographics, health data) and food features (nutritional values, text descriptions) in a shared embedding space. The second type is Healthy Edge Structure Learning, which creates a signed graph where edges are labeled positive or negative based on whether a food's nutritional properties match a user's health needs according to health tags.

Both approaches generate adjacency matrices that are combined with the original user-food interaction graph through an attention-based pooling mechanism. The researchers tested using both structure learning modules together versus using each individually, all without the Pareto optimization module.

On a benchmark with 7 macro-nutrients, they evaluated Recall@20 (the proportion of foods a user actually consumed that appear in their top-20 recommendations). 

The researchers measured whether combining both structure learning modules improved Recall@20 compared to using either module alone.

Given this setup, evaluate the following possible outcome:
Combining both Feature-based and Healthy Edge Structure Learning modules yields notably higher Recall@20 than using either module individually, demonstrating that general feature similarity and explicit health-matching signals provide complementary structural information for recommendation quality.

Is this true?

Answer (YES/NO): YES